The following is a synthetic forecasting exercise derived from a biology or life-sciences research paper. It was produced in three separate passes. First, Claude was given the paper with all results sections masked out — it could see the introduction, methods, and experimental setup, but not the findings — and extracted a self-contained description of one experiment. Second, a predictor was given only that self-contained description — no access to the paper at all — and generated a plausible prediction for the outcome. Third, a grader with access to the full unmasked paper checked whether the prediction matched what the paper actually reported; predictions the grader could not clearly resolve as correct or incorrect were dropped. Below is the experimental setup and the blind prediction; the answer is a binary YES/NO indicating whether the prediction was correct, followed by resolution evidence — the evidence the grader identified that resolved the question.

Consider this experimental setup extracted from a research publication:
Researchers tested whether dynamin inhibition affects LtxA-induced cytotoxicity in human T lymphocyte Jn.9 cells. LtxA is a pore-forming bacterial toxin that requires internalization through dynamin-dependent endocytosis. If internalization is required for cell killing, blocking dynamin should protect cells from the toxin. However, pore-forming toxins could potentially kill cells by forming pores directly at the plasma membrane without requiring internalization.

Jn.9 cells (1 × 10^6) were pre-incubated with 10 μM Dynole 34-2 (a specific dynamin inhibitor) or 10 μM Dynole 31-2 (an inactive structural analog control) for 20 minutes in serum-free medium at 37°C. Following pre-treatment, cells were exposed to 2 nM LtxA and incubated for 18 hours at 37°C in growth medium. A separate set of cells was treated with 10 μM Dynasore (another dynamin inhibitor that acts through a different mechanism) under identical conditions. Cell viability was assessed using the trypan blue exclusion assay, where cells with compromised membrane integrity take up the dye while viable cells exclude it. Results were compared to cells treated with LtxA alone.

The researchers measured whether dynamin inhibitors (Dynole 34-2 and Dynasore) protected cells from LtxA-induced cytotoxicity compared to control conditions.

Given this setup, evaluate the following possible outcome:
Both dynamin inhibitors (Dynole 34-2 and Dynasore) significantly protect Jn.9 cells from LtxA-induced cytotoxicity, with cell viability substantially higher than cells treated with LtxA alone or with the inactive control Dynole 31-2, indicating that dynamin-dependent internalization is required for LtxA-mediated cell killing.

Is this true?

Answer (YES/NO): YES